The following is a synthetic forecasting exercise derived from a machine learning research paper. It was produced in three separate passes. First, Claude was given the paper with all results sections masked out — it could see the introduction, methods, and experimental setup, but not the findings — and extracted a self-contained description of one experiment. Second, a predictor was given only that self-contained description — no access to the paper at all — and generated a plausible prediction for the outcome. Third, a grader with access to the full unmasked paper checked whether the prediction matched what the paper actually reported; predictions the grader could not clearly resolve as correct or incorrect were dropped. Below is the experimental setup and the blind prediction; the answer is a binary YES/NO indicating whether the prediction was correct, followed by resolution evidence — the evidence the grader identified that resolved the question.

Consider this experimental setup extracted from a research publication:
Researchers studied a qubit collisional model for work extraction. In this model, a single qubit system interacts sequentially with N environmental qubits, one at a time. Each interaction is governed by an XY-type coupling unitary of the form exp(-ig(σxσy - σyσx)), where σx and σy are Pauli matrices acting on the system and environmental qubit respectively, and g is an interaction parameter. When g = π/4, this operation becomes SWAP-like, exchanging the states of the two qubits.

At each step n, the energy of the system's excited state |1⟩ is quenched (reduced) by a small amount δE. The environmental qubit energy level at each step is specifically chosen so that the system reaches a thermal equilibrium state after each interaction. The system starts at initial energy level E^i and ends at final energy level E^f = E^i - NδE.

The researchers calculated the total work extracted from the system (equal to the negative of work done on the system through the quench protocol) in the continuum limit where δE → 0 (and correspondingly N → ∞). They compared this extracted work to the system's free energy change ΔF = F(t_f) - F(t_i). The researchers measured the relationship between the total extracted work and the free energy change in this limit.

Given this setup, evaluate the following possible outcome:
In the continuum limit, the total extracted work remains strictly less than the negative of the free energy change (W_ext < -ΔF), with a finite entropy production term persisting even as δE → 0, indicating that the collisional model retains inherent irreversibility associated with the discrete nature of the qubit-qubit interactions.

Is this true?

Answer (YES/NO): NO